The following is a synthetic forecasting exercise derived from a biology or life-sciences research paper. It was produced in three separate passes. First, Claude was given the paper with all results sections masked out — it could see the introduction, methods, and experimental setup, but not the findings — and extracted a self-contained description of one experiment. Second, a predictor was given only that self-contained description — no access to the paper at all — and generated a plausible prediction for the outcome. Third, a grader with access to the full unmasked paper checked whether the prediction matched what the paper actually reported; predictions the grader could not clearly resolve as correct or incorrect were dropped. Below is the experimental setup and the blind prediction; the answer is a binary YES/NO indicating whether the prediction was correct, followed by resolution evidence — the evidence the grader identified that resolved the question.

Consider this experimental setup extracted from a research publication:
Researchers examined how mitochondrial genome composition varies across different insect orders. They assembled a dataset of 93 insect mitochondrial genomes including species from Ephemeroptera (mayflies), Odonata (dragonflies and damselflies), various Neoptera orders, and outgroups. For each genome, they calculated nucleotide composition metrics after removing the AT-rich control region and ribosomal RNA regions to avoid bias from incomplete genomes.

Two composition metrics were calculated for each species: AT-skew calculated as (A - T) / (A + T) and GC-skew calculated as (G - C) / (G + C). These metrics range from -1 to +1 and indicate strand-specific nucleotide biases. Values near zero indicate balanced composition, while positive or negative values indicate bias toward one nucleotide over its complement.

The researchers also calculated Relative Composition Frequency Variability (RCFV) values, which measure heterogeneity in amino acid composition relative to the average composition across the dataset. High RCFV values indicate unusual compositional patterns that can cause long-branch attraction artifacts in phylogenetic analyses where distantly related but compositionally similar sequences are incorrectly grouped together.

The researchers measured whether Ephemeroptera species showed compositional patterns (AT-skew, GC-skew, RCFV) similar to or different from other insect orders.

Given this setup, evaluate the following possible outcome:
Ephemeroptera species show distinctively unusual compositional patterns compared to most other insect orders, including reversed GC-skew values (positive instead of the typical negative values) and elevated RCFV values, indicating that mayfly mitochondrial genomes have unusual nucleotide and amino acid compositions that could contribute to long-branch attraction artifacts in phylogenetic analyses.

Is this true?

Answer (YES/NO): NO